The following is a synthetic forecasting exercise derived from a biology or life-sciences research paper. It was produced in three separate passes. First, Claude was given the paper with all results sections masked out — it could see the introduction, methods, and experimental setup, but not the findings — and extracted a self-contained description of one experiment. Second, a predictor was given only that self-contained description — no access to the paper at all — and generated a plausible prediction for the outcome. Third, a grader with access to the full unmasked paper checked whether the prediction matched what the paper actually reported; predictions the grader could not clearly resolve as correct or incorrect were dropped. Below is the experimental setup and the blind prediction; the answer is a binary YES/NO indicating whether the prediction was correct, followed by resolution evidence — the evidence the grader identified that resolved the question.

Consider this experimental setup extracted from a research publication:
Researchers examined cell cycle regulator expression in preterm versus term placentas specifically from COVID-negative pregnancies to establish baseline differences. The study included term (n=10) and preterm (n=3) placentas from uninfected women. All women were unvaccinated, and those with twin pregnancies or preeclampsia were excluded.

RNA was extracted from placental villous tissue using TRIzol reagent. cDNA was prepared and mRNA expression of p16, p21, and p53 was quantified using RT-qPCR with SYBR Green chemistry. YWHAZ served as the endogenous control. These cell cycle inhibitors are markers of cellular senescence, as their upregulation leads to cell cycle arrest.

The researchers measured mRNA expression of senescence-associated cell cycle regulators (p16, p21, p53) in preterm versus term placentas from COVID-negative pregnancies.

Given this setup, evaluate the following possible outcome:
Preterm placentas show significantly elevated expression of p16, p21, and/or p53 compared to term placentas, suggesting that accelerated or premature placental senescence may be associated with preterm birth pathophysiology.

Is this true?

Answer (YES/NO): NO